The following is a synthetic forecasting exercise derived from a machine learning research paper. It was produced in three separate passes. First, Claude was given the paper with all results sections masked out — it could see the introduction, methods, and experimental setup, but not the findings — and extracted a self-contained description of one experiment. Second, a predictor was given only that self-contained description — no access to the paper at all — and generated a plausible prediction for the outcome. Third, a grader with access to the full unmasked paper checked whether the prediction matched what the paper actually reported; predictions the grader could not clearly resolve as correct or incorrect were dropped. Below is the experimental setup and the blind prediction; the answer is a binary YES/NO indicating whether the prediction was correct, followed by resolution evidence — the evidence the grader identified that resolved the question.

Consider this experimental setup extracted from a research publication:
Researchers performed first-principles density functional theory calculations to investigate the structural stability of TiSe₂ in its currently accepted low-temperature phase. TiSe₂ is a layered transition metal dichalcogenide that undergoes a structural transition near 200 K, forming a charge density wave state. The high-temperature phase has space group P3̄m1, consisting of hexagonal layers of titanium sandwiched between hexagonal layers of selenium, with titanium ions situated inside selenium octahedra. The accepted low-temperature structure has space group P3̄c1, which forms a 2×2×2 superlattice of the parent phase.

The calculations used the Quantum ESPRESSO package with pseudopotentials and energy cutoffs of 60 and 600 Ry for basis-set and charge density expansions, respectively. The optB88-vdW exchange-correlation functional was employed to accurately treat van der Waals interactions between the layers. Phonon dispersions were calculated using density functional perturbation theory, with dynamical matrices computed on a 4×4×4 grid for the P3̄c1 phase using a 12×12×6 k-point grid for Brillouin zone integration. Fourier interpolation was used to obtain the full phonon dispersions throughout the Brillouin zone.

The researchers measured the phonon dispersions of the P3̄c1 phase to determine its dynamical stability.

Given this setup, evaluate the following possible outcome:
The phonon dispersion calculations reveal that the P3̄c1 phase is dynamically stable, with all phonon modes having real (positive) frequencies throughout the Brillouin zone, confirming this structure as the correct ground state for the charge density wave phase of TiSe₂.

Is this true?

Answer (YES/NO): NO